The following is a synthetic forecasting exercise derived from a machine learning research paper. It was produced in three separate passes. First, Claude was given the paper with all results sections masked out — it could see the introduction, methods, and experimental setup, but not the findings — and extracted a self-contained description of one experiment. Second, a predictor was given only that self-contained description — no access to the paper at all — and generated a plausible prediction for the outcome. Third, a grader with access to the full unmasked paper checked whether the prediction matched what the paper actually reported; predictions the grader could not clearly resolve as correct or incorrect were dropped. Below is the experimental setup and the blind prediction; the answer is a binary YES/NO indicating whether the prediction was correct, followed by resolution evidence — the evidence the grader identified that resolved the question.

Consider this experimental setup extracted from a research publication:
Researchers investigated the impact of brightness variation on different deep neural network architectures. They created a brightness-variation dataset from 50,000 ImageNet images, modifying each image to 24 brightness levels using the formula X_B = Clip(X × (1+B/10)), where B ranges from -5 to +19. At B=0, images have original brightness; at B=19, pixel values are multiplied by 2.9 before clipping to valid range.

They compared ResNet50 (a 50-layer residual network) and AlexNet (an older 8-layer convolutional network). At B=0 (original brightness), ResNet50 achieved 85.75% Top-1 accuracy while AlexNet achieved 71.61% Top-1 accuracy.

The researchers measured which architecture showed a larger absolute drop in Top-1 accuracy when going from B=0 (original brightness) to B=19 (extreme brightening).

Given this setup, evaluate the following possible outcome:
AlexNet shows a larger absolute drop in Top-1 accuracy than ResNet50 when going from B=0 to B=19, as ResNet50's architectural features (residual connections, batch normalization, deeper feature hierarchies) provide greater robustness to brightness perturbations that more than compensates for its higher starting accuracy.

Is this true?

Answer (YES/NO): YES